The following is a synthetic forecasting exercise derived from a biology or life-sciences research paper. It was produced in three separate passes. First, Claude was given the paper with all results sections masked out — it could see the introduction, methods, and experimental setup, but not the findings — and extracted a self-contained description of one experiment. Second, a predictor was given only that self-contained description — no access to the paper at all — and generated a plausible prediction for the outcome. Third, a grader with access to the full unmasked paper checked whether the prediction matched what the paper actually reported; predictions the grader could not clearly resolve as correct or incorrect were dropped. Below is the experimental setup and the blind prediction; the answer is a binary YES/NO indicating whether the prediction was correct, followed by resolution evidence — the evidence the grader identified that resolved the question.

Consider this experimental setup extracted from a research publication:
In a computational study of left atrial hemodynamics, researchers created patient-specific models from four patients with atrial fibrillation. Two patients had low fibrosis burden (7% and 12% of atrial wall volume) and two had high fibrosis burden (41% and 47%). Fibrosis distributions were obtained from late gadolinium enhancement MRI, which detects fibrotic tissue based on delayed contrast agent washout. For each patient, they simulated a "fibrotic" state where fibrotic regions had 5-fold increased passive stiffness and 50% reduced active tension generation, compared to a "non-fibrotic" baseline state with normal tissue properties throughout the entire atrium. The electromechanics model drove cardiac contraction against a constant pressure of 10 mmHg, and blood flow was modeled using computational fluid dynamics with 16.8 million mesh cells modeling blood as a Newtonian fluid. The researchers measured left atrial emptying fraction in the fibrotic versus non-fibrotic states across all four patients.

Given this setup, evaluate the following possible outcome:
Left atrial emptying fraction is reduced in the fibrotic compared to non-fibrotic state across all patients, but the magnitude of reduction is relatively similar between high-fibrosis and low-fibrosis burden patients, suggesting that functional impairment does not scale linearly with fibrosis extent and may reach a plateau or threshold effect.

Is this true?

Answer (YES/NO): NO